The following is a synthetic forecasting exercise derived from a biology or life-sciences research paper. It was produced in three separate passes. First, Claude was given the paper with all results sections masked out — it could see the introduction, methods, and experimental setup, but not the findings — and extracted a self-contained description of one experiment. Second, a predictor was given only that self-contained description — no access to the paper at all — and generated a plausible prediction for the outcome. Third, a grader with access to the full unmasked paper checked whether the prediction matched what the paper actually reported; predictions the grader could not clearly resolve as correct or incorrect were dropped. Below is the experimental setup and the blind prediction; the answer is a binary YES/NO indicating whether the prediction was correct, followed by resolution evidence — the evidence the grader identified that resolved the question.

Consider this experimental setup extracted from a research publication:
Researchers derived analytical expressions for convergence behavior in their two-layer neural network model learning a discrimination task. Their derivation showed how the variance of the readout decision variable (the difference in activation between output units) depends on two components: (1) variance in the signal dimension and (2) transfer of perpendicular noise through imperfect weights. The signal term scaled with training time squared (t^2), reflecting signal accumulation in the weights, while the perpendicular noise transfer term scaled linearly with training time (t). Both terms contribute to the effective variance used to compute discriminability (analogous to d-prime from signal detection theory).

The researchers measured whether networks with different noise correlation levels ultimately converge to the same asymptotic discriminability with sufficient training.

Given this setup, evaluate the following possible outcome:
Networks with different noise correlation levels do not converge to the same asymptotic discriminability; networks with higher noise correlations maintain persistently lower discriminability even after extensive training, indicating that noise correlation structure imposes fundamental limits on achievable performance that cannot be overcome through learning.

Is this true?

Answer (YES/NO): NO